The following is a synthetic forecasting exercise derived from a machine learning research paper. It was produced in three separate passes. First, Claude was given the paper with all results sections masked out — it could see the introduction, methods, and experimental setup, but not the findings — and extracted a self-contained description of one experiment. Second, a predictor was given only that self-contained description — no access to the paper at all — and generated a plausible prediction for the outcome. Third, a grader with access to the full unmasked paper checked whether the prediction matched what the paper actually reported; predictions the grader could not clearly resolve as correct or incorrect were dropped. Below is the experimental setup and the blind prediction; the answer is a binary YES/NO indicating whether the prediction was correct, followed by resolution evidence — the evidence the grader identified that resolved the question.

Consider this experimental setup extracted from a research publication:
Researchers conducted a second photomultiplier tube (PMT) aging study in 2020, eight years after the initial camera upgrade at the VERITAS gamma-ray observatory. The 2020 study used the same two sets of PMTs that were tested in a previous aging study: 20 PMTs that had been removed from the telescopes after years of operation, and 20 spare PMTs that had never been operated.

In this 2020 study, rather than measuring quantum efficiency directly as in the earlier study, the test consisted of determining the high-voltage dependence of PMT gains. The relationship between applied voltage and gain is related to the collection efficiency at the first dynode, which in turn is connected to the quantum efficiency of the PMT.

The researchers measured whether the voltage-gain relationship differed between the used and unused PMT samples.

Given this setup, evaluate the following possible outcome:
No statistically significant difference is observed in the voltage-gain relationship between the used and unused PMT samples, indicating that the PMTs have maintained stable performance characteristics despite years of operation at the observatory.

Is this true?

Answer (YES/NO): YES